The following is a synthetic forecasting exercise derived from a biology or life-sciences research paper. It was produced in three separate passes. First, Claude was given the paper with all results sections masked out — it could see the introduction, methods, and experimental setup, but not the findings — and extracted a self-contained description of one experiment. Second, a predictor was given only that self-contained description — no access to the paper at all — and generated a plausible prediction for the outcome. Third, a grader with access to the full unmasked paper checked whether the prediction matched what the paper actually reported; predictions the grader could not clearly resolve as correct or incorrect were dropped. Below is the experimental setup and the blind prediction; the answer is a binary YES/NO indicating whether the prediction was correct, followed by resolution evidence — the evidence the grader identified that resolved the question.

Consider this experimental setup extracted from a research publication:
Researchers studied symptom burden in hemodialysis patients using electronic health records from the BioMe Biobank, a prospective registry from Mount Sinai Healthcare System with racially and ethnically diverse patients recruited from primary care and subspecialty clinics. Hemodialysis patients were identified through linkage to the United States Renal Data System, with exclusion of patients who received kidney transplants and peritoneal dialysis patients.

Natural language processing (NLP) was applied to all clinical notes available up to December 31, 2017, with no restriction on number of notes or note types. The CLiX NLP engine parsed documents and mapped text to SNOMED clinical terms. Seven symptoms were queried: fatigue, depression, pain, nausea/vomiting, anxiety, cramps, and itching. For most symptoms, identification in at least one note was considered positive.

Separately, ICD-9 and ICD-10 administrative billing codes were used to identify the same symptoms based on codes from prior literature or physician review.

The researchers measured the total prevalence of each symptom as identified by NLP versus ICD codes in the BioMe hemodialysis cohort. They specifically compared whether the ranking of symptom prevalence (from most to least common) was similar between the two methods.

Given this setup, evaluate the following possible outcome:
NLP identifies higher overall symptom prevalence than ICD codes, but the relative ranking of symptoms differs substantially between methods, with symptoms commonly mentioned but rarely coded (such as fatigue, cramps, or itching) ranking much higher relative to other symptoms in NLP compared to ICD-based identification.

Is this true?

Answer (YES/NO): NO